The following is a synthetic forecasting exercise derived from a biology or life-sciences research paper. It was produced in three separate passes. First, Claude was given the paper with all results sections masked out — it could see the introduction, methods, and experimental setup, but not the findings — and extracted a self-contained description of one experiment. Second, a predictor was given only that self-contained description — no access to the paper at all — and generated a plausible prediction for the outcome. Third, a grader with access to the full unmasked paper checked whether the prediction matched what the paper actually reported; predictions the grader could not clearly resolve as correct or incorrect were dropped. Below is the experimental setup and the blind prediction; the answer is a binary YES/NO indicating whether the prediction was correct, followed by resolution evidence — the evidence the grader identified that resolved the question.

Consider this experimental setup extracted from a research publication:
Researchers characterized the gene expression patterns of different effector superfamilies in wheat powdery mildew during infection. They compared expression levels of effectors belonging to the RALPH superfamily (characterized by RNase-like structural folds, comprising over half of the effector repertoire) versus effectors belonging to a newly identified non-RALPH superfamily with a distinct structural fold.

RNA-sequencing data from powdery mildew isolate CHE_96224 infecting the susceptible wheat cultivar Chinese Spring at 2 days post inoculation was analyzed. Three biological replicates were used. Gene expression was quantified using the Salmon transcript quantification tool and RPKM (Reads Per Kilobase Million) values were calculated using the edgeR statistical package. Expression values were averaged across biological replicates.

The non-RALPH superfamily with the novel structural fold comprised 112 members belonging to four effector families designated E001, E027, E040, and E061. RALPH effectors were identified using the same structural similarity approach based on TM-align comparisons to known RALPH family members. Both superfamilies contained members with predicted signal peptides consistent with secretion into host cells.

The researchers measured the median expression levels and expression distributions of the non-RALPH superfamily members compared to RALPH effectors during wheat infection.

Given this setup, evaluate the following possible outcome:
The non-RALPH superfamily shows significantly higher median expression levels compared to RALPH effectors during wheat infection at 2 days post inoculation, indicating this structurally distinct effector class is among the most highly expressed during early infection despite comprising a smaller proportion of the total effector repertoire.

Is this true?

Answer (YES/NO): NO